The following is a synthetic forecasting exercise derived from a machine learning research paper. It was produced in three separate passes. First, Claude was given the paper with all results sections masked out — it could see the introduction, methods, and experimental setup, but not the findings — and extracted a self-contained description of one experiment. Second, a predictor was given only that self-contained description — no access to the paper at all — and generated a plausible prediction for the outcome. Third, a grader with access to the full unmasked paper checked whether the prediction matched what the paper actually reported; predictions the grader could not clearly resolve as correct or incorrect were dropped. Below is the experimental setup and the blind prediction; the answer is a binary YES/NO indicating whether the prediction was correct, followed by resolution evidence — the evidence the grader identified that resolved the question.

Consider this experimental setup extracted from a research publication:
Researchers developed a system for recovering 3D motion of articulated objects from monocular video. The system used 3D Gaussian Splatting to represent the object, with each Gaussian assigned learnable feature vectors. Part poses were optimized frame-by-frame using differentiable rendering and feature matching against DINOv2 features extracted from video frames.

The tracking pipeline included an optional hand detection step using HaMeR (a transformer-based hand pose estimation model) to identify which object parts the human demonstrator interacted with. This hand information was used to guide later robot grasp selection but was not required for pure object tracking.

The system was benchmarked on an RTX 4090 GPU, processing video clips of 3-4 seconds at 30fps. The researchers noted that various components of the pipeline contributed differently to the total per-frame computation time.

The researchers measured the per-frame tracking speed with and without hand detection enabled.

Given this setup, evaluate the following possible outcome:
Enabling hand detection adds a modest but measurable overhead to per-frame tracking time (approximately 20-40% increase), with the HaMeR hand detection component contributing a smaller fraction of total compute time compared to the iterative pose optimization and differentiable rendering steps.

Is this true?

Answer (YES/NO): NO